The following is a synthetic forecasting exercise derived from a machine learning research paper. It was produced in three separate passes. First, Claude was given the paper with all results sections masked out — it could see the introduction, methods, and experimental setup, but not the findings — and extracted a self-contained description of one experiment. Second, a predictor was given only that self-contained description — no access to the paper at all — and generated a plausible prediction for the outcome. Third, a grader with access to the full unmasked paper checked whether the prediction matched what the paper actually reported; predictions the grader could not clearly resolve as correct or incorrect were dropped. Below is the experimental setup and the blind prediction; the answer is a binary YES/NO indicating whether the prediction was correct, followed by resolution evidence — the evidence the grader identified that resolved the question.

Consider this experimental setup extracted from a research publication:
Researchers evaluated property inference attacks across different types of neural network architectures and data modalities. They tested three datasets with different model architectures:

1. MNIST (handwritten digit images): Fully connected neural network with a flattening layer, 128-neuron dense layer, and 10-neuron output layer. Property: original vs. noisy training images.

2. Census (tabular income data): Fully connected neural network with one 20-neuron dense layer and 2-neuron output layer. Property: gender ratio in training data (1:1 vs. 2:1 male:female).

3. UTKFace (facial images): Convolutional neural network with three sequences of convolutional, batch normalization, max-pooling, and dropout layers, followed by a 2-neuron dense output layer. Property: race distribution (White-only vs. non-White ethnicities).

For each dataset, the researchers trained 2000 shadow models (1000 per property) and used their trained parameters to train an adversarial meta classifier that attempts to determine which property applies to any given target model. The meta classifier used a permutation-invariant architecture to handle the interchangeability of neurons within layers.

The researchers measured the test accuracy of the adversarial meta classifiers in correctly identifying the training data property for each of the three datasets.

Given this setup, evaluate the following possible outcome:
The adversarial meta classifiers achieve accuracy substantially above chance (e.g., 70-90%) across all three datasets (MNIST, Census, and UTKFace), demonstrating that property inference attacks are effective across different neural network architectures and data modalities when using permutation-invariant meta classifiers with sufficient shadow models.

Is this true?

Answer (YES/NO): YES